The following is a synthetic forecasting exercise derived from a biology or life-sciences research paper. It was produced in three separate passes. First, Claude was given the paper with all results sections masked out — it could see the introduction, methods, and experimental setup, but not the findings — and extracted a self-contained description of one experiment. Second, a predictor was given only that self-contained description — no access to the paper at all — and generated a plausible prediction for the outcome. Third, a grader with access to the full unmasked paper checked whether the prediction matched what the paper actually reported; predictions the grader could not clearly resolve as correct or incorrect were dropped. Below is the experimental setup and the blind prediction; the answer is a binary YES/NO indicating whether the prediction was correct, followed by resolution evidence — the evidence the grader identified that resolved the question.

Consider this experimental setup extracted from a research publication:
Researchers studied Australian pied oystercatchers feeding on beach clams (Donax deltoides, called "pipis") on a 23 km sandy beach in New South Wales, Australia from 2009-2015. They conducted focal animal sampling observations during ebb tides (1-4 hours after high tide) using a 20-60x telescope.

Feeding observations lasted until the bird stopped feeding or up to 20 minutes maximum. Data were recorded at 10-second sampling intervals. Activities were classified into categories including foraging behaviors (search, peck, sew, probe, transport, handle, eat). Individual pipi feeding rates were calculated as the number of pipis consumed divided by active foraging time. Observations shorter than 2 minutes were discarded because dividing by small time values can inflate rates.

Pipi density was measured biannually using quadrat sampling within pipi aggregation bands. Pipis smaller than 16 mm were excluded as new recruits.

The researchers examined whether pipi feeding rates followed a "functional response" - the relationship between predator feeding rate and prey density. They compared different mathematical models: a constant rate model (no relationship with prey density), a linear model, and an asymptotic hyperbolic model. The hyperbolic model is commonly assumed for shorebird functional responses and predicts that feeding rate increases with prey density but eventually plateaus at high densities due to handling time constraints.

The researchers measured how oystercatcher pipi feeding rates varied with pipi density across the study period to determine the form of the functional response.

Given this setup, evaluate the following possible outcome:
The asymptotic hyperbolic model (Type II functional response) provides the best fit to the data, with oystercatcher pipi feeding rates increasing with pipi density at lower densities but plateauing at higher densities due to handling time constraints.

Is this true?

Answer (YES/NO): YES